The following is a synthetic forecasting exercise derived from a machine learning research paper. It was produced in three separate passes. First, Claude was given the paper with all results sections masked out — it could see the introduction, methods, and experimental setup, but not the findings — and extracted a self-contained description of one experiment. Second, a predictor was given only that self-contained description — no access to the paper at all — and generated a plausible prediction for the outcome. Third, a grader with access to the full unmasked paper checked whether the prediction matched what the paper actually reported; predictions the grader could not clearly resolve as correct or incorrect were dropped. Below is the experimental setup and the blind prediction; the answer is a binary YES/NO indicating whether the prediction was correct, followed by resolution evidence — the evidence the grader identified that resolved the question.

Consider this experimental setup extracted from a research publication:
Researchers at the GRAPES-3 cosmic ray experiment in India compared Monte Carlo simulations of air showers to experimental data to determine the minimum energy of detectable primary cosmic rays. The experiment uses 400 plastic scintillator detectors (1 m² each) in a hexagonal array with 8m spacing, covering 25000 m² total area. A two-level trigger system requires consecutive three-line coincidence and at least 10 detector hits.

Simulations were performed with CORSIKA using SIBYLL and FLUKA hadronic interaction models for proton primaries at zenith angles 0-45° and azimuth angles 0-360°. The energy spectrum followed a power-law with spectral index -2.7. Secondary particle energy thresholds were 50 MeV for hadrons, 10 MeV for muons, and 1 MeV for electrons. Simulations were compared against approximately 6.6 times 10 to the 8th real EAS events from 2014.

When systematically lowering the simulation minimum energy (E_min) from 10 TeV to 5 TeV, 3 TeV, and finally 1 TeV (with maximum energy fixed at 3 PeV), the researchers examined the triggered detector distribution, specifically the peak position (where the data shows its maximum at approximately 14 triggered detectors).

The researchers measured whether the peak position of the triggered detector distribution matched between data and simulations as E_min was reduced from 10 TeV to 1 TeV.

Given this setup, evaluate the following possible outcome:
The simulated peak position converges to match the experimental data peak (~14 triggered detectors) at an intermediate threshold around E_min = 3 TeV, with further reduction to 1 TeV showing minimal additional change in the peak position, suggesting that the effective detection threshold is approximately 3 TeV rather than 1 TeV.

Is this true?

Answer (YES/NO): NO